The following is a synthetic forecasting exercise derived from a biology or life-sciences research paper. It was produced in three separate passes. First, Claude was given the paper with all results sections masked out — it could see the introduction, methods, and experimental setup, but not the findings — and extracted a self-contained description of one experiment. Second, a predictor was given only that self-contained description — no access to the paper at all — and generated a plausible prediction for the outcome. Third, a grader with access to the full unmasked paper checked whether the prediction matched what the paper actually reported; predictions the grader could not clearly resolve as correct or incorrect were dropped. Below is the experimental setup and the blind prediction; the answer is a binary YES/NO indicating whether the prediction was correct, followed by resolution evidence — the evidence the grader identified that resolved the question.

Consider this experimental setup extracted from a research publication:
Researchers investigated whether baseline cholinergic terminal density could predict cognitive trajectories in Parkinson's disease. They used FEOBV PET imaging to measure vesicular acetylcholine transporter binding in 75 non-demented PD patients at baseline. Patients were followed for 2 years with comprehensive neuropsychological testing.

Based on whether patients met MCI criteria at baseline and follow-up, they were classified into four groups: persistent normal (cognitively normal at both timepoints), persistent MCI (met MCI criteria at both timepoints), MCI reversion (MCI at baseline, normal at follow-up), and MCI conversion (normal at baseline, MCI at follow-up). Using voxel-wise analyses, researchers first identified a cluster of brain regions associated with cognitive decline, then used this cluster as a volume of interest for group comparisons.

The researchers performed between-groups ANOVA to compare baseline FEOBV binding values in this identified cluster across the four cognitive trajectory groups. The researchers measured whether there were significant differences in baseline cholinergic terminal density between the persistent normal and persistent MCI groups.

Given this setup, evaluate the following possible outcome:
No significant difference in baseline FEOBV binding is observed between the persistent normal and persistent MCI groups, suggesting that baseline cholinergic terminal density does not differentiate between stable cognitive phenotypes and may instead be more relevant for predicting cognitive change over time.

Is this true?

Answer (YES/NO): NO